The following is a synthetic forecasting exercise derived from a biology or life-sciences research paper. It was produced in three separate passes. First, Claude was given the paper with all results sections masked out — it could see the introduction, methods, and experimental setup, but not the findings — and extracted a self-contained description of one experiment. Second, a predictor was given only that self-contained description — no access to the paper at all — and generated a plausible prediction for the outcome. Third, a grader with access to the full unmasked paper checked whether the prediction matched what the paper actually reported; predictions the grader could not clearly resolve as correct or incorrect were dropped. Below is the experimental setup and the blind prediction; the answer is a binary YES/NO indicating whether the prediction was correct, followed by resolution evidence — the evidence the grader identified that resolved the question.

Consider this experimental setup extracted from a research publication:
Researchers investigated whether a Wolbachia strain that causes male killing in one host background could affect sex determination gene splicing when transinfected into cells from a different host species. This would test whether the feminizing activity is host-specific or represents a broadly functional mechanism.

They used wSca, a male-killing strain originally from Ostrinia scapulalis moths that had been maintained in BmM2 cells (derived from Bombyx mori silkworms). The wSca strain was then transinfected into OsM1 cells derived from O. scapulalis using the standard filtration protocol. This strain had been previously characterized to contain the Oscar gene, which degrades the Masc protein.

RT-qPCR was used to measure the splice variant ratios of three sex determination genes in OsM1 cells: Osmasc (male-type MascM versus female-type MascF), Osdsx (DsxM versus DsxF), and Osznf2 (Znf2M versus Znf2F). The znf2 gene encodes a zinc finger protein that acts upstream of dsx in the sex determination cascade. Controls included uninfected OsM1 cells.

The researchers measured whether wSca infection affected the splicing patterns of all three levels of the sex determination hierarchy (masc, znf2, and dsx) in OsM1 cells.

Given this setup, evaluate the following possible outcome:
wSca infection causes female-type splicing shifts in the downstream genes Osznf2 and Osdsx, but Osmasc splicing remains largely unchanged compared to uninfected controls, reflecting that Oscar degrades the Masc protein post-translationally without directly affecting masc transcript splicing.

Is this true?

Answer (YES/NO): NO